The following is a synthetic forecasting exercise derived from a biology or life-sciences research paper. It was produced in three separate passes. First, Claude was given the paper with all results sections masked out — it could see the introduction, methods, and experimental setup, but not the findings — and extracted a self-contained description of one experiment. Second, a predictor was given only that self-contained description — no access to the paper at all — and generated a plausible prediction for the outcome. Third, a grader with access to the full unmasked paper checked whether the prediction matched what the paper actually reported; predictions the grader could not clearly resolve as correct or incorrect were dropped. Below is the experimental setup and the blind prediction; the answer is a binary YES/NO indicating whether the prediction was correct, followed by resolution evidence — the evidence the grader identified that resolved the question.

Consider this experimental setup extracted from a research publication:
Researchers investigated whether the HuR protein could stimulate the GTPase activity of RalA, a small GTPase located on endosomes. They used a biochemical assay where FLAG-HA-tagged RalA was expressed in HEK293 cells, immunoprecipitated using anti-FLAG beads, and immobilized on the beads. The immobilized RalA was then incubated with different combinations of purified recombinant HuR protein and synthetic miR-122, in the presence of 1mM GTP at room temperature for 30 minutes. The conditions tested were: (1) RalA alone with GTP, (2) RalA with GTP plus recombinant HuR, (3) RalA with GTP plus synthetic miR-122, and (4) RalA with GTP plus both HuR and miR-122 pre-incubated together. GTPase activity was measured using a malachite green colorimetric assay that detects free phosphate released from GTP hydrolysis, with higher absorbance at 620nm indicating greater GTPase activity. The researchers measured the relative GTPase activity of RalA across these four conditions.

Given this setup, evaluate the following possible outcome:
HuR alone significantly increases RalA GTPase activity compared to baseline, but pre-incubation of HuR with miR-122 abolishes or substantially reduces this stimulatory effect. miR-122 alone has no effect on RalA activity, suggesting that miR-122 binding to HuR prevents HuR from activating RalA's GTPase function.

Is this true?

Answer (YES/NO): NO